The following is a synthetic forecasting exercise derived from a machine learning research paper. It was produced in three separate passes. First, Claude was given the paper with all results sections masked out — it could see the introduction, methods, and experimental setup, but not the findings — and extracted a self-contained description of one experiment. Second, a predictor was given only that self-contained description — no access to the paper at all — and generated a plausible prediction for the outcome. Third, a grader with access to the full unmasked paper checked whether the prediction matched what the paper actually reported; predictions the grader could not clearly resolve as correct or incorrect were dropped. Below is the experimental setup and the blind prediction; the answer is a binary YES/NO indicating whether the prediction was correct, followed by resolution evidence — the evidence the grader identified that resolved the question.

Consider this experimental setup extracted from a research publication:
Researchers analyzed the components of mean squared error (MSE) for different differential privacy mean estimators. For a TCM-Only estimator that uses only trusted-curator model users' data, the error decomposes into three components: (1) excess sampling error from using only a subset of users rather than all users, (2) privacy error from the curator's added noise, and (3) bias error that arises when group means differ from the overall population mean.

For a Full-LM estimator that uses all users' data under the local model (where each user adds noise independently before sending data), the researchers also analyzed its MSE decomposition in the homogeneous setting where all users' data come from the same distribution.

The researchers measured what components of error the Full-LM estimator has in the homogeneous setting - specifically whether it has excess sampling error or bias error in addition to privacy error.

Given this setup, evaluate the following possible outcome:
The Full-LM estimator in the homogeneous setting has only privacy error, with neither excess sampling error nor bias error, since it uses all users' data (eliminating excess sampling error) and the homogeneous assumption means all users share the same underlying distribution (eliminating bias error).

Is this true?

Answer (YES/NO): YES